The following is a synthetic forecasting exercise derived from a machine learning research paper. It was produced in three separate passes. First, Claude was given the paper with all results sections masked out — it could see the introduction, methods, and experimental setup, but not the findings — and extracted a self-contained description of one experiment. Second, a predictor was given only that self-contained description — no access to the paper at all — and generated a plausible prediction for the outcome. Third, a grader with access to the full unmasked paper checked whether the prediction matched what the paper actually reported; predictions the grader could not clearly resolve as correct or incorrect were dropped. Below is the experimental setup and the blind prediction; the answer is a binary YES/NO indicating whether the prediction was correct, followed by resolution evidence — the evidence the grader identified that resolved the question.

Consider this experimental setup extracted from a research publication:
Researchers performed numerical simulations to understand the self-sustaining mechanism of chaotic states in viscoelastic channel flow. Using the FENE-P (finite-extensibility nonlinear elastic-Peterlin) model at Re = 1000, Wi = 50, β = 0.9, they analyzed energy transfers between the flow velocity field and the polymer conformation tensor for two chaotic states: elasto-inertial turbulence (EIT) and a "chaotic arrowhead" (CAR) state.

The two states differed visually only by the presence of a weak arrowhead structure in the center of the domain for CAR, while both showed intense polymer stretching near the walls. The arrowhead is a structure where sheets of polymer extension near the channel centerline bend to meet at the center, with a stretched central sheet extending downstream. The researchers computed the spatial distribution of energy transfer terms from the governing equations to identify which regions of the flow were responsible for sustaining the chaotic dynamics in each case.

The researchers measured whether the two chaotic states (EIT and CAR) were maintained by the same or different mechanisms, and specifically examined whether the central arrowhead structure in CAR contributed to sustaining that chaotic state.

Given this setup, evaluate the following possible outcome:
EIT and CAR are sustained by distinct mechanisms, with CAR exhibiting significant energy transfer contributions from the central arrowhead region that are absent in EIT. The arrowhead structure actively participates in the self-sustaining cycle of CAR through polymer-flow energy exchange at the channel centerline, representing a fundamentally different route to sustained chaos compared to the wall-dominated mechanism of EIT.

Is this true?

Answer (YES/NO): NO